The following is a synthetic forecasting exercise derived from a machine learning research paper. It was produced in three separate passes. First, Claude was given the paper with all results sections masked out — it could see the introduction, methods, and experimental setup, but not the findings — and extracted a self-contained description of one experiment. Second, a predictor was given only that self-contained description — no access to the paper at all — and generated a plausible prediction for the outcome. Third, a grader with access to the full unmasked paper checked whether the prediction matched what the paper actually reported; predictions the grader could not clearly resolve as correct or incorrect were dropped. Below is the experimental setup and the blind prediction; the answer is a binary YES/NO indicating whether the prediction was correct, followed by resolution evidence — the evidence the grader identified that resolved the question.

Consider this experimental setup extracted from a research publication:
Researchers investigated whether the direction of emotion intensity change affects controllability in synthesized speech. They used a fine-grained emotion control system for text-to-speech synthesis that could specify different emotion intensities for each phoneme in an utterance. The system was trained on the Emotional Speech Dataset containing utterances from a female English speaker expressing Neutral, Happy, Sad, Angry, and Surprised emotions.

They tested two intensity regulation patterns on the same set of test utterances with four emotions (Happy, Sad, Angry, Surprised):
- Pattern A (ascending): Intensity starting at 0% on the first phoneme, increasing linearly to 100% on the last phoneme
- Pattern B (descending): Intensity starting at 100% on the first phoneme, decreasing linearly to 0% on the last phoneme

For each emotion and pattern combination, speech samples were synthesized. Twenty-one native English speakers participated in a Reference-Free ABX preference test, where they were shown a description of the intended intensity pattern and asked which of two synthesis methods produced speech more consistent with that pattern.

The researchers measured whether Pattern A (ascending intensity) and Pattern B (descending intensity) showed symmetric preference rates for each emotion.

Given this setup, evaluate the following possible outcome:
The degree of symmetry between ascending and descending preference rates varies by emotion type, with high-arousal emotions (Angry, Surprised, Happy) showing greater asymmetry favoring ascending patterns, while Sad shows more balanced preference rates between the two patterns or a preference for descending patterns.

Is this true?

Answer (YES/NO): NO